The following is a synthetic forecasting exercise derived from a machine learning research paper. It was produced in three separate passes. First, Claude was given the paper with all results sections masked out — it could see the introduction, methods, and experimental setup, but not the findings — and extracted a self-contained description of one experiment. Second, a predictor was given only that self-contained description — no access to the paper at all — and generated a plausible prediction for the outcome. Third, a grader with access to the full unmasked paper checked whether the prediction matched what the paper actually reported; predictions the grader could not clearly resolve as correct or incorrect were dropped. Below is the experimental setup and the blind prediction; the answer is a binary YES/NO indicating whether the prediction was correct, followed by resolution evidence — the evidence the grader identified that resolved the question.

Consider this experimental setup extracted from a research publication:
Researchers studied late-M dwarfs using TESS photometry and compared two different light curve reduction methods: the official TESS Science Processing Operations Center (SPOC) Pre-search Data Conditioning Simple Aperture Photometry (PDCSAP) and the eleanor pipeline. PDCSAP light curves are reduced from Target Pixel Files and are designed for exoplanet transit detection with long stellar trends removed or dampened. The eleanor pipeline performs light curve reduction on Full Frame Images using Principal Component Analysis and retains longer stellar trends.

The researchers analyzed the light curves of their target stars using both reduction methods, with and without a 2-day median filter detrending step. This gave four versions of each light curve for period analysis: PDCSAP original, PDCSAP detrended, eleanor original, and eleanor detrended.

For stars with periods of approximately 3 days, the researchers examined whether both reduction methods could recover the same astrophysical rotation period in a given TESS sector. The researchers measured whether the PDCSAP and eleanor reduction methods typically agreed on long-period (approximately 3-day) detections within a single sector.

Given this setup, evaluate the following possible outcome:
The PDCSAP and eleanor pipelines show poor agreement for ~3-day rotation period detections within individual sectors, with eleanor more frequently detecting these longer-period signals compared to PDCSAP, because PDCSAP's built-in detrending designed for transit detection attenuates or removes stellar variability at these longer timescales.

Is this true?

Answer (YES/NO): NO